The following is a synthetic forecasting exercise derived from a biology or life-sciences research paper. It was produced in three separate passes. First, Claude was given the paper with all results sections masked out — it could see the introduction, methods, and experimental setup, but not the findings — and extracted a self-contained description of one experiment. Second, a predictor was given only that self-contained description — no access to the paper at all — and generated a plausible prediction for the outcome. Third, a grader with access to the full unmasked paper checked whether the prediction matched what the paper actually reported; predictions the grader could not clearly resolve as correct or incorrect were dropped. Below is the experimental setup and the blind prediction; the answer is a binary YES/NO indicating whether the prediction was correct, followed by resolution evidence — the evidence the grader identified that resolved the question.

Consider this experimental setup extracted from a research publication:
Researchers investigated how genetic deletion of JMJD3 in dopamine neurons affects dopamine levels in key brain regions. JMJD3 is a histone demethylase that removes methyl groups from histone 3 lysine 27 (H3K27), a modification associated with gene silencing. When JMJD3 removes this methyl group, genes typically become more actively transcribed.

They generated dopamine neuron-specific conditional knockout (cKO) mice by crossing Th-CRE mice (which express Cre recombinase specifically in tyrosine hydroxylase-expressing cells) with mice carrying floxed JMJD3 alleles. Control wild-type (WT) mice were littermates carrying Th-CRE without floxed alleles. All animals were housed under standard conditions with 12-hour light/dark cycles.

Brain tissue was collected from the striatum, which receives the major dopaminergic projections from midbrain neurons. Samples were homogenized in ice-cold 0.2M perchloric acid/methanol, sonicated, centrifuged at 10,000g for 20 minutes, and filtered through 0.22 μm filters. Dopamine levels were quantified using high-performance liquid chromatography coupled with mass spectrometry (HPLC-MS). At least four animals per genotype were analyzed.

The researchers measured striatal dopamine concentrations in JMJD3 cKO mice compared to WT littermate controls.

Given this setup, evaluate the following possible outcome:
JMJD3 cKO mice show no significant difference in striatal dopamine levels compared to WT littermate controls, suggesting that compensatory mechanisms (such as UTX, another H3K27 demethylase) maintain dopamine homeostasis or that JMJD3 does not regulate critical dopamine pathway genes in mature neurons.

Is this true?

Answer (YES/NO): NO